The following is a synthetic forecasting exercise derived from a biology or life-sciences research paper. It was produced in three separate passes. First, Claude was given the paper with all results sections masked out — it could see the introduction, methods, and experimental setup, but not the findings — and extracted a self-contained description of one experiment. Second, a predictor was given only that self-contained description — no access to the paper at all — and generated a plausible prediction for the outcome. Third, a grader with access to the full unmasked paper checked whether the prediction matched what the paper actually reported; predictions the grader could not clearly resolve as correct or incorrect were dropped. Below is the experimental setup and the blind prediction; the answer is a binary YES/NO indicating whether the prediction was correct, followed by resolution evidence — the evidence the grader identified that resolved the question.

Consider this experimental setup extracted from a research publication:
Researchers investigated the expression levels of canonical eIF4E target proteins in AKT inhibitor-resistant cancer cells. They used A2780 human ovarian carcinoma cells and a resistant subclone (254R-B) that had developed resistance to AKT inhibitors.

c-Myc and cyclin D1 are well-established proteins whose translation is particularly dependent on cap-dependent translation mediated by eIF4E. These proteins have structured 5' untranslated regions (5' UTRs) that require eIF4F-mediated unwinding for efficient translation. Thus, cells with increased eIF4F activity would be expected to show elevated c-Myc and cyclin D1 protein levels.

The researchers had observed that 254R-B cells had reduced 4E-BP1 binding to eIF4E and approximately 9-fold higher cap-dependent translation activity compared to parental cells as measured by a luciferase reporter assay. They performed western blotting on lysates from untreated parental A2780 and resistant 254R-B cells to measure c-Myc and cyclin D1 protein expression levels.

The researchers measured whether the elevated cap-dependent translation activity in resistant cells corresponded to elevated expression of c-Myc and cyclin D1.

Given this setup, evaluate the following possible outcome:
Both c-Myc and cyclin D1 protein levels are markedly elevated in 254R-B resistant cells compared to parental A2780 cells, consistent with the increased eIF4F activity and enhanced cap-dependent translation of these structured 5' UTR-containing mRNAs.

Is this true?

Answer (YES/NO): NO